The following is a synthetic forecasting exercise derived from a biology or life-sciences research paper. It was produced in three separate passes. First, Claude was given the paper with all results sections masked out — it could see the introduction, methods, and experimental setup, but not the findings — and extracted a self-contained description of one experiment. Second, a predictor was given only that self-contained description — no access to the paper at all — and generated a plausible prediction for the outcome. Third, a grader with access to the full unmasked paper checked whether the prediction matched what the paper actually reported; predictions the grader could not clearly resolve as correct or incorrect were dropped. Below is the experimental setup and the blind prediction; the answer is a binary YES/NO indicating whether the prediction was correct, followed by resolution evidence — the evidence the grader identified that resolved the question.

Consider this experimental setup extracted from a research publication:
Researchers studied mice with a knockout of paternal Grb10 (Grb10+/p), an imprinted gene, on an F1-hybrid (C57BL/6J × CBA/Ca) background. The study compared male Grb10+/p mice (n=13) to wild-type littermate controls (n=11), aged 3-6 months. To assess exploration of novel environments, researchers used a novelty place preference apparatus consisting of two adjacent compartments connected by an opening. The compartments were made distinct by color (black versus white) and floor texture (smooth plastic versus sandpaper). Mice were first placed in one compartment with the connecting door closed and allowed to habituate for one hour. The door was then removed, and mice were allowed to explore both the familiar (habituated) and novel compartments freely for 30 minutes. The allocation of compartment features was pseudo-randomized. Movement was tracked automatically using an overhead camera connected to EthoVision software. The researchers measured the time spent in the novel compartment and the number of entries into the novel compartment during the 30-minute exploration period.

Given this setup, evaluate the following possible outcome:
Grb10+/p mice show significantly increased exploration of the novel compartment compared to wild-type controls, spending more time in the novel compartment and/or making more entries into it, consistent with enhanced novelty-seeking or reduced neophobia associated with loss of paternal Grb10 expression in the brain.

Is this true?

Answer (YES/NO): NO